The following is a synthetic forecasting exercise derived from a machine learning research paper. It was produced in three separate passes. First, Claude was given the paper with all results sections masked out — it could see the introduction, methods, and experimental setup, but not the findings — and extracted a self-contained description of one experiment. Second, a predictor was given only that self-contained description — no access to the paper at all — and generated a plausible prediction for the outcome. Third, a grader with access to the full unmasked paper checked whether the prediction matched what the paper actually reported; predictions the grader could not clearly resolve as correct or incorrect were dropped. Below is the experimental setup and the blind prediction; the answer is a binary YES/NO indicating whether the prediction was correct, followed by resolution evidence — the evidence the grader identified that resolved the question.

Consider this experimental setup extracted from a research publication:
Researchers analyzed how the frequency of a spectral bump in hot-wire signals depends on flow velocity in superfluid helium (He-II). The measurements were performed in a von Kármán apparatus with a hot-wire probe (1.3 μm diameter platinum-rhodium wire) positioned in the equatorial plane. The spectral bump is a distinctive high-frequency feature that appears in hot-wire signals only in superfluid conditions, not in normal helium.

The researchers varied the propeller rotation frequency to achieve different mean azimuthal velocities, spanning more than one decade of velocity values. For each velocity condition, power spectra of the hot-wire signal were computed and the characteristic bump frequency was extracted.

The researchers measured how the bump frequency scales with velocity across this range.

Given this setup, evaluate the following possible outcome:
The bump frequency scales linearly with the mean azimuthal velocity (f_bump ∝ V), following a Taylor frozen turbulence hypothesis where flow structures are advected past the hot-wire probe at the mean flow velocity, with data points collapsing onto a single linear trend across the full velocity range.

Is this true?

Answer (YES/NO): NO